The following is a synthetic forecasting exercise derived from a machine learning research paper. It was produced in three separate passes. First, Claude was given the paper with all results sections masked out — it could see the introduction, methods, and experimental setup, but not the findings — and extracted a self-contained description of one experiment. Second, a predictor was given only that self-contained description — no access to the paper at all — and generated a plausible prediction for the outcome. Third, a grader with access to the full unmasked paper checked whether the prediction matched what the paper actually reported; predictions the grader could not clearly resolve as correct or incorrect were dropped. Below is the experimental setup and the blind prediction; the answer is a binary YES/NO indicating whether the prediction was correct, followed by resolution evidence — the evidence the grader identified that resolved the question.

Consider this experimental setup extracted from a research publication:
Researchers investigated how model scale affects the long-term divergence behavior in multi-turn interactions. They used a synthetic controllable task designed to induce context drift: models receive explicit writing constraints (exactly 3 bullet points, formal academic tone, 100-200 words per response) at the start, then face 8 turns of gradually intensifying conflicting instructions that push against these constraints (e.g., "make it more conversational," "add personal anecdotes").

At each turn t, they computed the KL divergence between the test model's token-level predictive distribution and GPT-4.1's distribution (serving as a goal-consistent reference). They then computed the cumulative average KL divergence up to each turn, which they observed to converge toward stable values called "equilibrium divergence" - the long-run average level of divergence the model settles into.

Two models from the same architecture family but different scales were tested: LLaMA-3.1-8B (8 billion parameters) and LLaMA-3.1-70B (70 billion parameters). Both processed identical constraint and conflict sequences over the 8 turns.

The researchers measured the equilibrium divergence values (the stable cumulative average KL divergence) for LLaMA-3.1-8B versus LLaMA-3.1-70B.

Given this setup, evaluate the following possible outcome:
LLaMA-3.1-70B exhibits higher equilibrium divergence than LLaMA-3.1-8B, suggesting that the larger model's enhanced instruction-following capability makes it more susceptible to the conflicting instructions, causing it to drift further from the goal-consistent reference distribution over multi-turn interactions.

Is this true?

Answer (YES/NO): NO